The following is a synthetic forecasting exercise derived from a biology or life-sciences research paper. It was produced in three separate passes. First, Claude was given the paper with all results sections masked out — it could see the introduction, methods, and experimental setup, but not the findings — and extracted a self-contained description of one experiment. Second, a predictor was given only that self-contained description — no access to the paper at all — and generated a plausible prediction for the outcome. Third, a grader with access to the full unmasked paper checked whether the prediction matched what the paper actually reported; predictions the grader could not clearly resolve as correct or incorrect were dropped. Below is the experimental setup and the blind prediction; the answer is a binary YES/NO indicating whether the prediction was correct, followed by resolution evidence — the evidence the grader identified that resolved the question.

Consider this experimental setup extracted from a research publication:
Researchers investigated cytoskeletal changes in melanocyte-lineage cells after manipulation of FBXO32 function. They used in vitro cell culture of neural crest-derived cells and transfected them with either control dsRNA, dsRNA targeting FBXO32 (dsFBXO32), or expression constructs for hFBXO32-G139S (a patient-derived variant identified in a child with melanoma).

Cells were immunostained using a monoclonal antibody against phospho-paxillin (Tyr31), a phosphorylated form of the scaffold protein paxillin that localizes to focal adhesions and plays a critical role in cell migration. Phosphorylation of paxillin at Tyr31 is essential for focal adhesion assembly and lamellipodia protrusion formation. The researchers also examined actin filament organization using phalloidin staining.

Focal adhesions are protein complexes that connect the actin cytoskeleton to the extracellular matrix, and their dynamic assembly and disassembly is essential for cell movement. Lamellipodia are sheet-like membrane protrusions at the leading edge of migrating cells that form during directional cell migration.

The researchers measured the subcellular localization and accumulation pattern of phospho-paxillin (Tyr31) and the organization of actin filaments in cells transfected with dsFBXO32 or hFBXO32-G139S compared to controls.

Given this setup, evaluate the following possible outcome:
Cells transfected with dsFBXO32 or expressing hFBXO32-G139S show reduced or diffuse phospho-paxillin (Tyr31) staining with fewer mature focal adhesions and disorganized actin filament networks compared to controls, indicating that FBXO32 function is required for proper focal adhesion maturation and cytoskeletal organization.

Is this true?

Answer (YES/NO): NO